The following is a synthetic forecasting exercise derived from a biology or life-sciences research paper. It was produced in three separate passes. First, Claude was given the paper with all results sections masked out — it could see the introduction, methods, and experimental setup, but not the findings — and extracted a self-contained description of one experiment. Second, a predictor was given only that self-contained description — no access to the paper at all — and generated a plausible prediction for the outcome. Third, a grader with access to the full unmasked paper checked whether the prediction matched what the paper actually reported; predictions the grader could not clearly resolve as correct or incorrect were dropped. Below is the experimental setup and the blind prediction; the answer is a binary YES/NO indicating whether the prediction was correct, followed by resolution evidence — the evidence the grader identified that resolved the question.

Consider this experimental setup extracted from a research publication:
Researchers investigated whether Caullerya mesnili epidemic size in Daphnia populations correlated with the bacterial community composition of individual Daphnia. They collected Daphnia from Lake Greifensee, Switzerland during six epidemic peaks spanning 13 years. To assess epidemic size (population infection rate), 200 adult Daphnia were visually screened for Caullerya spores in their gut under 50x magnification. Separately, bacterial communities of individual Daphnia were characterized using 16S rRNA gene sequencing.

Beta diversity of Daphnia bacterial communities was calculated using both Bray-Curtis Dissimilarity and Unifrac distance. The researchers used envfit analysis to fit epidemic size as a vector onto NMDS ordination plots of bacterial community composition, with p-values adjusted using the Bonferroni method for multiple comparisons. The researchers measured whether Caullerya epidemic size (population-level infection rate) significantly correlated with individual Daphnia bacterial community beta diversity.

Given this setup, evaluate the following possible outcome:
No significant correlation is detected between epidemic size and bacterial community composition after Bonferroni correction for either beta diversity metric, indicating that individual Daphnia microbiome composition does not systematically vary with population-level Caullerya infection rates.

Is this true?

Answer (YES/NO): NO